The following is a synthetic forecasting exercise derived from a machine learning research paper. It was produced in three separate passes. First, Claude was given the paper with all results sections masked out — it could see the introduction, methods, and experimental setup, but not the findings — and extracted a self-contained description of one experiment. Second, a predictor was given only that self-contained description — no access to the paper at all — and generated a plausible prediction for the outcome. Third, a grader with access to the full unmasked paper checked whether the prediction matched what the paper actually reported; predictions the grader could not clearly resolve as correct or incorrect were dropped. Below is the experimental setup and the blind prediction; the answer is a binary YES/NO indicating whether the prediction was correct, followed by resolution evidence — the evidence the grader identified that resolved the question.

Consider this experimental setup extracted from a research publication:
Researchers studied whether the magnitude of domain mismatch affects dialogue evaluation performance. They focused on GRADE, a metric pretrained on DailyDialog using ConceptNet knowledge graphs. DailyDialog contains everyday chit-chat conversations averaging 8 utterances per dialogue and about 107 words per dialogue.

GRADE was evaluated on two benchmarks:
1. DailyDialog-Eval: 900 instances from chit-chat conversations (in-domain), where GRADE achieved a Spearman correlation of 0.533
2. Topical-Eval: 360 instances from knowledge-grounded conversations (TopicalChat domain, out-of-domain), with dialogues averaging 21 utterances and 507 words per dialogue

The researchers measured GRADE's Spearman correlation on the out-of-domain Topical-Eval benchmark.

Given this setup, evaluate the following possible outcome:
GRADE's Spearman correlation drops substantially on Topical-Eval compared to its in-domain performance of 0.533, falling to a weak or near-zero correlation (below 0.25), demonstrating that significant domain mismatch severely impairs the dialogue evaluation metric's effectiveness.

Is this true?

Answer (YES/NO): YES